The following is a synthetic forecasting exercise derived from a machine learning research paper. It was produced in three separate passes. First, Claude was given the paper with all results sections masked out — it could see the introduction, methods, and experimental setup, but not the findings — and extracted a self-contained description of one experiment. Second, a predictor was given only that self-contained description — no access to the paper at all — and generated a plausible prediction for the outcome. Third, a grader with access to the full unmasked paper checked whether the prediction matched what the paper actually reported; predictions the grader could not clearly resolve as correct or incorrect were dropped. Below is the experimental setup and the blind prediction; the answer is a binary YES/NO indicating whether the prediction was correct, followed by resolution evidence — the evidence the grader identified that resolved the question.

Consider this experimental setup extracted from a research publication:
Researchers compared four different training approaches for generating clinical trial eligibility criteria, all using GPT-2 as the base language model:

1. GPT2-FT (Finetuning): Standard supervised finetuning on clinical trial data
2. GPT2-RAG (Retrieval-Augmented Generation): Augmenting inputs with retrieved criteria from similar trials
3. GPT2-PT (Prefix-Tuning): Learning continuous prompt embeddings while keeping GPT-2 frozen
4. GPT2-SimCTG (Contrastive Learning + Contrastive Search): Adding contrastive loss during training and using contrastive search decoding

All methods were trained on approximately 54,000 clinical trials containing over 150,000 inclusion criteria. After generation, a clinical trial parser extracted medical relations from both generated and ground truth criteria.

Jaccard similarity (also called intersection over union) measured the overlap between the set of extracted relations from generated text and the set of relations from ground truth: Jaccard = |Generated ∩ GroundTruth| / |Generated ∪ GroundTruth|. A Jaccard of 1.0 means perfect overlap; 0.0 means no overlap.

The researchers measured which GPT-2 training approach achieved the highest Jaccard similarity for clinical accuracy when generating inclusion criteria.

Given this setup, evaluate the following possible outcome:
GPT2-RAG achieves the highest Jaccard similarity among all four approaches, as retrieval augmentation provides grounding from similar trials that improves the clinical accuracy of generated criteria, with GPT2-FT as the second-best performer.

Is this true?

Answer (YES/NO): NO